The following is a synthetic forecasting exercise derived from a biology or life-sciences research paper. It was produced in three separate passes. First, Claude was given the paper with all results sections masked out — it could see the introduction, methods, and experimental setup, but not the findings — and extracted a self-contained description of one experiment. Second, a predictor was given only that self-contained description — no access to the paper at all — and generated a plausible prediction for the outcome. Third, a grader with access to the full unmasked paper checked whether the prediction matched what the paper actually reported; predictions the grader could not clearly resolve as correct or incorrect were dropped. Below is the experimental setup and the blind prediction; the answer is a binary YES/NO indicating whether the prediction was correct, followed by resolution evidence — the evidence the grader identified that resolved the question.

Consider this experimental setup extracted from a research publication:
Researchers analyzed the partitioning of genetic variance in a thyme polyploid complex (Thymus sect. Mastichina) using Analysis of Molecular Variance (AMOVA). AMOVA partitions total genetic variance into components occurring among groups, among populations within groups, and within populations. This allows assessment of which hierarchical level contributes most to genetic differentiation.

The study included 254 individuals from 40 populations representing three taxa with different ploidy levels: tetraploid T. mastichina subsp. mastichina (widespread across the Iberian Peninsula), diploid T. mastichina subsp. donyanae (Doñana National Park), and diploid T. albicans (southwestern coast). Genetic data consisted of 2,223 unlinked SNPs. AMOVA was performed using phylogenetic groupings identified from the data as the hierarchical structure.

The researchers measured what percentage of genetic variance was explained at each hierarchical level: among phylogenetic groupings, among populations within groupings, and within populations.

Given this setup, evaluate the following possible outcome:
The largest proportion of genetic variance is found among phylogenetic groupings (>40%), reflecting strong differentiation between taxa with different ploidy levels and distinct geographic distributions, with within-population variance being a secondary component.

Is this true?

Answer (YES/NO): NO